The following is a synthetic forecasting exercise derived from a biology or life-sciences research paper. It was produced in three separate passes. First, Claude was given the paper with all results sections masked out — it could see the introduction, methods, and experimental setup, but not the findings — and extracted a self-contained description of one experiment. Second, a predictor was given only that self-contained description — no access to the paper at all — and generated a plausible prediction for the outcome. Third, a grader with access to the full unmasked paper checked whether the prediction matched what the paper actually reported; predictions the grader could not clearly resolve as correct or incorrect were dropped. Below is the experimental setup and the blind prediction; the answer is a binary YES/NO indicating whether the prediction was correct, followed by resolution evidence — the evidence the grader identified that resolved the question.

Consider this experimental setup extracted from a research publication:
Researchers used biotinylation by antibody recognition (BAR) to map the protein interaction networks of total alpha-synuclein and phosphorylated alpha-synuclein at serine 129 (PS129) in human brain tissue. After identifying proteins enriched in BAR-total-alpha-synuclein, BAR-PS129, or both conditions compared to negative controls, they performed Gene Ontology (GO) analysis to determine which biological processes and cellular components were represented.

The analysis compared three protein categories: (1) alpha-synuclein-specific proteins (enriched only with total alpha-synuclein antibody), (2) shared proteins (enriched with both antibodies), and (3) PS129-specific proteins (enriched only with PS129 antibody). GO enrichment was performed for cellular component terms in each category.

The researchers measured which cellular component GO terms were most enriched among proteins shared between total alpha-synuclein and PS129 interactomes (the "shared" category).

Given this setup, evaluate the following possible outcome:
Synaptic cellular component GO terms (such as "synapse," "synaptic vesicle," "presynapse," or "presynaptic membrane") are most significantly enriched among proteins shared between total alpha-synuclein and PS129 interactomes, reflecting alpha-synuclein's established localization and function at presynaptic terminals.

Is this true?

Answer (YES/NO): NO